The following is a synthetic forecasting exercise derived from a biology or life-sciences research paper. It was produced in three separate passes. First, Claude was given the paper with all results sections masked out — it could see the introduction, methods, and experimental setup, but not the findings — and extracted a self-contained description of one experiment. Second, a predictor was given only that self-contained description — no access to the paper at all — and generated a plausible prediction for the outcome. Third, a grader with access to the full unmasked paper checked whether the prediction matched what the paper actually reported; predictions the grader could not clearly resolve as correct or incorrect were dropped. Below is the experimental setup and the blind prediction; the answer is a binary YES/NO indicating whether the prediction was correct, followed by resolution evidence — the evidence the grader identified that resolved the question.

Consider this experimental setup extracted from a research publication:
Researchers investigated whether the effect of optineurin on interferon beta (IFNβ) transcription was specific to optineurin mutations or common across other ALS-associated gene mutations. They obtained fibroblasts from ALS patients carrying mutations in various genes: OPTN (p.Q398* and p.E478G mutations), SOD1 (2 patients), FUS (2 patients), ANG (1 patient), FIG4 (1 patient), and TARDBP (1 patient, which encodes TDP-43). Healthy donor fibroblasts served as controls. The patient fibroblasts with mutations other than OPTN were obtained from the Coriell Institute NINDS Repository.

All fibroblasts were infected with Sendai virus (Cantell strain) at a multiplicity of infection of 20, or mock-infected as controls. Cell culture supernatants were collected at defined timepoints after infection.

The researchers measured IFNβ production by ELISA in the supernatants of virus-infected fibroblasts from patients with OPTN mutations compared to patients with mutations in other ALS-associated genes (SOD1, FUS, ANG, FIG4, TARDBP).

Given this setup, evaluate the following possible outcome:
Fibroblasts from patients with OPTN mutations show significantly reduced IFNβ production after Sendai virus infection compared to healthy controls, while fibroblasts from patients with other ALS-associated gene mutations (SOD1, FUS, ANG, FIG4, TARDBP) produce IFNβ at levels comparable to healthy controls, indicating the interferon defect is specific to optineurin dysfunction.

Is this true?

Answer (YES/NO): NO